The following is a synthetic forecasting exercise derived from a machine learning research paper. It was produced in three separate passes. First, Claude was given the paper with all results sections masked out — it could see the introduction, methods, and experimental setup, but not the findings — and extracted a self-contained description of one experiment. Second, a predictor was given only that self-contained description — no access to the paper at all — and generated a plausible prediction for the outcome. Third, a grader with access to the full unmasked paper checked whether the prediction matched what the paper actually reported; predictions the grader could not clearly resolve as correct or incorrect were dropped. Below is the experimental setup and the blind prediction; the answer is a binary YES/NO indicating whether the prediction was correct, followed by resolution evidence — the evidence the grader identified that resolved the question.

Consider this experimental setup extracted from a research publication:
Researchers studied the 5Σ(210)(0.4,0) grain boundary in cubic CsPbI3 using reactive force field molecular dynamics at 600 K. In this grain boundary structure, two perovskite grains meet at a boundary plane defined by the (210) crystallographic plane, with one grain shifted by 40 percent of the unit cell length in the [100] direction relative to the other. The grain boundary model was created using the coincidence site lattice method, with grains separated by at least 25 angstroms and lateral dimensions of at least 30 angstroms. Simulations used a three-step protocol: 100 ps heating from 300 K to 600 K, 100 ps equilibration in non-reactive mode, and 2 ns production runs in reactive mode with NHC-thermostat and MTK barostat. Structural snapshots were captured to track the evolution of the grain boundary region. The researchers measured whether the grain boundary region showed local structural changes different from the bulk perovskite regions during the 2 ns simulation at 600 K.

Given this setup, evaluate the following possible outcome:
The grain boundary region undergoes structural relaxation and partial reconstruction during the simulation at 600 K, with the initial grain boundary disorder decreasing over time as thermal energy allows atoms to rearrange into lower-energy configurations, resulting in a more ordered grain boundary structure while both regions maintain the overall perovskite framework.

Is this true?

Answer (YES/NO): NO